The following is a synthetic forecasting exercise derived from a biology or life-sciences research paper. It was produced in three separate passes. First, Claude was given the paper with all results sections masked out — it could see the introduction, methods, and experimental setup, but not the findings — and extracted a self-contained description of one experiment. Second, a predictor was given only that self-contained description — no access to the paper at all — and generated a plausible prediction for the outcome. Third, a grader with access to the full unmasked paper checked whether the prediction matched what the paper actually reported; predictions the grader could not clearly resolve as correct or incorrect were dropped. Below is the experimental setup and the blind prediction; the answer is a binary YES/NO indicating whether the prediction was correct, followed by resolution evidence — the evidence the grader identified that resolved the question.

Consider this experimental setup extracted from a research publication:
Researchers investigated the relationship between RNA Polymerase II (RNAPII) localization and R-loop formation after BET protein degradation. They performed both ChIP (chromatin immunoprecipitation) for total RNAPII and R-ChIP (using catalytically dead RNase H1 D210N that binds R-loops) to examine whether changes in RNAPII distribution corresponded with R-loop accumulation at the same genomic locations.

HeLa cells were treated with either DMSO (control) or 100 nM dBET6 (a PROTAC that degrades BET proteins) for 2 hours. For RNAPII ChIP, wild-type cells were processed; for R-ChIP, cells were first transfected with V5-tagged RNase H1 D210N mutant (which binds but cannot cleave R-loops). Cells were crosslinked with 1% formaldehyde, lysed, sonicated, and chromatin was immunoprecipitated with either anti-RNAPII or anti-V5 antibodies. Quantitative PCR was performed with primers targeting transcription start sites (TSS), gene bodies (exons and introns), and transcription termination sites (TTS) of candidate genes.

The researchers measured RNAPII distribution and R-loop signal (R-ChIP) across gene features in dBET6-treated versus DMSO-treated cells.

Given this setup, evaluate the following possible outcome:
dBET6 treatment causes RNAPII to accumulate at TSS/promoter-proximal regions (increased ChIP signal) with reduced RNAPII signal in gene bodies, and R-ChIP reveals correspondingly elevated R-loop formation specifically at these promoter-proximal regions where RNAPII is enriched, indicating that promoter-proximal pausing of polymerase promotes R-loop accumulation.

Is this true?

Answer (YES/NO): NO